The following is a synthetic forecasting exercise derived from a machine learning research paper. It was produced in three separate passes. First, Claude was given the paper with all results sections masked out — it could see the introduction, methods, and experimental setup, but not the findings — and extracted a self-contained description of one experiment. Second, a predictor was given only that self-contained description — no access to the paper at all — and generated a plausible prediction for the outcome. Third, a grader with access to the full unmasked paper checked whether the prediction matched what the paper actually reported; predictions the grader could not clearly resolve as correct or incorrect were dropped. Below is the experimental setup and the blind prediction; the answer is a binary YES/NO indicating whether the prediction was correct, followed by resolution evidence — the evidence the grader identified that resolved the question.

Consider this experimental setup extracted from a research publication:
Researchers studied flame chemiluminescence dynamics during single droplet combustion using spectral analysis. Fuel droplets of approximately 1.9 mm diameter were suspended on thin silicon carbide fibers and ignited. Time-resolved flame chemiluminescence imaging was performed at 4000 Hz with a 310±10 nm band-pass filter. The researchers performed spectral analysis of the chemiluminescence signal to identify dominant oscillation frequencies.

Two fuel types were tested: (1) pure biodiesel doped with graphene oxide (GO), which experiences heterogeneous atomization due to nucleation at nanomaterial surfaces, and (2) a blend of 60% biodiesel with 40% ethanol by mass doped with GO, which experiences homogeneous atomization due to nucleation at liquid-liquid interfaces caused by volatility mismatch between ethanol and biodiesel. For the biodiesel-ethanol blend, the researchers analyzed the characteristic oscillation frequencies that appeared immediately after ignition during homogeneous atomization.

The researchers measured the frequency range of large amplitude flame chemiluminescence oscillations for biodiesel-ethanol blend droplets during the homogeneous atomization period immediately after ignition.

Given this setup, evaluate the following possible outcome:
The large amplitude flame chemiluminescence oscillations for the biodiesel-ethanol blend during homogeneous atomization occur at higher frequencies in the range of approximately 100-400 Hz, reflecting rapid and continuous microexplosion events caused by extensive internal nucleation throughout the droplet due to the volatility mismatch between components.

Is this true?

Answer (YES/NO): NO